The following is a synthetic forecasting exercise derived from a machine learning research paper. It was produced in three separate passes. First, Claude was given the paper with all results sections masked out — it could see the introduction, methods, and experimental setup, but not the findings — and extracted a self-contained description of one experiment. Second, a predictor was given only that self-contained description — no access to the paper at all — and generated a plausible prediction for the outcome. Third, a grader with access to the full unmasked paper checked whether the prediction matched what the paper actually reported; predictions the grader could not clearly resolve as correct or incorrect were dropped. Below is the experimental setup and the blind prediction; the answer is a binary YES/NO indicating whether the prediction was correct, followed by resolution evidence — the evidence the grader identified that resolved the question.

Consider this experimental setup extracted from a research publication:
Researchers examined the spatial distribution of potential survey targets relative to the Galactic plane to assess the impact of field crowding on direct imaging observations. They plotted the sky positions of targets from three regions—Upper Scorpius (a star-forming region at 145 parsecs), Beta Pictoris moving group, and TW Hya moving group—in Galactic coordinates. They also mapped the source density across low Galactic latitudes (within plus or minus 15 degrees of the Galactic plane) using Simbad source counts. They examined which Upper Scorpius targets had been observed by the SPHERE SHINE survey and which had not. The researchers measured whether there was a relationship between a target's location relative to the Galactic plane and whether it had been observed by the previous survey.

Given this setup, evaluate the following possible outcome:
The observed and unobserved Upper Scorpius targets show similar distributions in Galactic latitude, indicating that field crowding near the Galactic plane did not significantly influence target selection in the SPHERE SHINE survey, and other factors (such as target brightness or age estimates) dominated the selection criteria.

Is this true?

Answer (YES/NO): NO